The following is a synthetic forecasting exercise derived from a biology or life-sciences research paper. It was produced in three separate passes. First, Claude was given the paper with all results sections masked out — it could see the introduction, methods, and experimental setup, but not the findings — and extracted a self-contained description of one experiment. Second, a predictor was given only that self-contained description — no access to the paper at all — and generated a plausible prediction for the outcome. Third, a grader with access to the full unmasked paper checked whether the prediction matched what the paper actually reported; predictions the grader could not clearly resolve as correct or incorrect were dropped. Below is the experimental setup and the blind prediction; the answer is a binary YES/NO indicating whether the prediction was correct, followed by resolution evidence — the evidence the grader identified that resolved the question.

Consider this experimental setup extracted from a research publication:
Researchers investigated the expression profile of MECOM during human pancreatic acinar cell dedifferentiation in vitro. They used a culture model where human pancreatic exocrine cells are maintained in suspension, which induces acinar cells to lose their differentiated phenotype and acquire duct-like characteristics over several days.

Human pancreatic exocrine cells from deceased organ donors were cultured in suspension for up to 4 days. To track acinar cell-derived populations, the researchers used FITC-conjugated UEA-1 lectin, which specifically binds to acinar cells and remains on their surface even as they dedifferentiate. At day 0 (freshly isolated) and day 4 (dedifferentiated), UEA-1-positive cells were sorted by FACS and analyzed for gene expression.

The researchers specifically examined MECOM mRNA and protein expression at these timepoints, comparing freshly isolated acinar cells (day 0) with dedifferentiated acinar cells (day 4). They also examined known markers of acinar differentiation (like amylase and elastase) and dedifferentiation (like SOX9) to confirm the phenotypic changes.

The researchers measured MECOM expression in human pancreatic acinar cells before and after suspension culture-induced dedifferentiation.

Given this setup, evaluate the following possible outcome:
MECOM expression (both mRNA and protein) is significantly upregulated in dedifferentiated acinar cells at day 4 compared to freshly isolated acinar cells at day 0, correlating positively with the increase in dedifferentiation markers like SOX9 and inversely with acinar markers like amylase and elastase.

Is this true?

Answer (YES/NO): NO